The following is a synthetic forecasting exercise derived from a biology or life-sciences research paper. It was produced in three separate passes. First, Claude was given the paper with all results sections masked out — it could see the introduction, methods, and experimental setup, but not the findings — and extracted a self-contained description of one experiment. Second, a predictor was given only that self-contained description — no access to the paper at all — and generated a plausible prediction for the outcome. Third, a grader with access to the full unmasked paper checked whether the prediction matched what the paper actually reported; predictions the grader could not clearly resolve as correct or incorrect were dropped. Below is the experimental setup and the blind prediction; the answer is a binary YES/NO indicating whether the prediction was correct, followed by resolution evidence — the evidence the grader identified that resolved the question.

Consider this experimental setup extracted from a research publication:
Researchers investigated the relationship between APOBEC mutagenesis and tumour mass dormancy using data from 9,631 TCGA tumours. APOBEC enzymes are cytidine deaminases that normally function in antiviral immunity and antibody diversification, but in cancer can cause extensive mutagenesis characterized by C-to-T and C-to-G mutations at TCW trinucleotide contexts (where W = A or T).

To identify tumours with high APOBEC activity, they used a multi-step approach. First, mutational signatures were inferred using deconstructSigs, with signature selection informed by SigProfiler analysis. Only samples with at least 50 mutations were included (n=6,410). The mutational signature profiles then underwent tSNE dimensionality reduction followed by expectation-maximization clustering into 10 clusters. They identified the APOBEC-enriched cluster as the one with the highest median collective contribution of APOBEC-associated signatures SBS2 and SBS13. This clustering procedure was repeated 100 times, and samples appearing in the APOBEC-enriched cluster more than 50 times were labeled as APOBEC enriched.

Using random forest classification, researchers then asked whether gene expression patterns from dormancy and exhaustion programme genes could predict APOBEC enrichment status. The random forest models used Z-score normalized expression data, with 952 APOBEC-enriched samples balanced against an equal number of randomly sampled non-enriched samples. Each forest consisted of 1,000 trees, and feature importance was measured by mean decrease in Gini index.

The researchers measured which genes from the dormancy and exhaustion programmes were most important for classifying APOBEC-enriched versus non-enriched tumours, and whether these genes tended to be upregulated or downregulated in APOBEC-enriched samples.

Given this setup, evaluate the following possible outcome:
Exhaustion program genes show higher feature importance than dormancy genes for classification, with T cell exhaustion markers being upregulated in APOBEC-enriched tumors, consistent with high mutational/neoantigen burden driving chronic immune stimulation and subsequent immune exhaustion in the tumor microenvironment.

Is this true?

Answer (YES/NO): NO